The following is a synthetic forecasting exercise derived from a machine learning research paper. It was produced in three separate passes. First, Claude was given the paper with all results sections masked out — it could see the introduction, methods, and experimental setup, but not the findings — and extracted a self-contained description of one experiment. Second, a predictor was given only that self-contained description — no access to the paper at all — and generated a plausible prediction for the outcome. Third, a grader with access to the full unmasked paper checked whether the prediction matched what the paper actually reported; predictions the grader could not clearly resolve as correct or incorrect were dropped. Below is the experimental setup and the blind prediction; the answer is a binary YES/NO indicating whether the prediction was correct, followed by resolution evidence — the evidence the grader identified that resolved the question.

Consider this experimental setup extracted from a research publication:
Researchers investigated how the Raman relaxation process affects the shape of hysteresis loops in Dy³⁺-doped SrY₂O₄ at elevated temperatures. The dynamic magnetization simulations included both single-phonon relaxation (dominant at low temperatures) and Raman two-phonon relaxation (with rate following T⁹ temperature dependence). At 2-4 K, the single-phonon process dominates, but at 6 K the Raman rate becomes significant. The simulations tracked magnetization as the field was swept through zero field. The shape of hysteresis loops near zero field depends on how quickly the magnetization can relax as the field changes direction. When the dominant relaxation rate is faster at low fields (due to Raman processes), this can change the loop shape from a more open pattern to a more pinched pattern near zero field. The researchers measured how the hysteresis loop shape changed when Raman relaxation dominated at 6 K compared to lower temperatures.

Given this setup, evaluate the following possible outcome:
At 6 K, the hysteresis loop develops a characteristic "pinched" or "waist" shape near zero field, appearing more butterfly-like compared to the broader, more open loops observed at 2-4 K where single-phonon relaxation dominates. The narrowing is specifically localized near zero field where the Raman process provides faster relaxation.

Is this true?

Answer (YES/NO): NO